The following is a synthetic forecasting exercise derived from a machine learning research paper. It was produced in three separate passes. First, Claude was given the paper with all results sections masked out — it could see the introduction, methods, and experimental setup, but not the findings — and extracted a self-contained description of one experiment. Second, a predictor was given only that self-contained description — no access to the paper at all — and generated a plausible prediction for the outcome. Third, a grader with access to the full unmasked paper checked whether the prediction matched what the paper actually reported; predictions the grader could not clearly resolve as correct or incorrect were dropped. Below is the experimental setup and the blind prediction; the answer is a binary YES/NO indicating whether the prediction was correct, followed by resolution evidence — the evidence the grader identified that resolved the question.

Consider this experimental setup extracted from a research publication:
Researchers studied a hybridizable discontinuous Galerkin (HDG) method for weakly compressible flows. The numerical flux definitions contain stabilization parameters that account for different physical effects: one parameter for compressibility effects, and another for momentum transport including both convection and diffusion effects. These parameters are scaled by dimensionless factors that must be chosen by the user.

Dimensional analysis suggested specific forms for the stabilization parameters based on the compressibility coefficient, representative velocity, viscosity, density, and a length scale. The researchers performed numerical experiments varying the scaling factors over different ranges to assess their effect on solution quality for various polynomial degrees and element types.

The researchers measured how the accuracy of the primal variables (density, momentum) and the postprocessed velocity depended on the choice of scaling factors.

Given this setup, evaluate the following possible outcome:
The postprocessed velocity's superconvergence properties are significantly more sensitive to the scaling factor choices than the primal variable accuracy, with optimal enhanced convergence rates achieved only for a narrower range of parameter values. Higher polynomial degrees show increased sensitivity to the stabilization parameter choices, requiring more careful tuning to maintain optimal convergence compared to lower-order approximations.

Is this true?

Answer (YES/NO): NO